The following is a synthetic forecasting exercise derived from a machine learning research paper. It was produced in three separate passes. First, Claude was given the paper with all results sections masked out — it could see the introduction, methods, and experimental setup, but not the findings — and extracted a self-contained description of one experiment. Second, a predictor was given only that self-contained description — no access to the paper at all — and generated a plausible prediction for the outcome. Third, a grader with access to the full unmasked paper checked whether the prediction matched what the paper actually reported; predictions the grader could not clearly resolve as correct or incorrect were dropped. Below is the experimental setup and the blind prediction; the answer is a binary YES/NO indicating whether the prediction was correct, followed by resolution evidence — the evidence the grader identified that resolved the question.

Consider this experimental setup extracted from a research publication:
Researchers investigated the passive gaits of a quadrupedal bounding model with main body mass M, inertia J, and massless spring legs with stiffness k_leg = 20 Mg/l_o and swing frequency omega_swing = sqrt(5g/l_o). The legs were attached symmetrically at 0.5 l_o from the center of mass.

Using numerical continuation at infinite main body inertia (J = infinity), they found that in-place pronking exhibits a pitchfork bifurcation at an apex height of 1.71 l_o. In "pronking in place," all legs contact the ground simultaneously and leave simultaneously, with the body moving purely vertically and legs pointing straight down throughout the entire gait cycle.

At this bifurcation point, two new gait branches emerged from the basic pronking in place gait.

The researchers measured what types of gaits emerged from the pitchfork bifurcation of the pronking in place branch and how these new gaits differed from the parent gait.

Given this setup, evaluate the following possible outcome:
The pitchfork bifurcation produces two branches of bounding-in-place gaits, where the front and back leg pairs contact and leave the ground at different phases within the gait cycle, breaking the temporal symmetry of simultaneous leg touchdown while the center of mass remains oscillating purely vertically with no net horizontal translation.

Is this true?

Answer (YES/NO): NO